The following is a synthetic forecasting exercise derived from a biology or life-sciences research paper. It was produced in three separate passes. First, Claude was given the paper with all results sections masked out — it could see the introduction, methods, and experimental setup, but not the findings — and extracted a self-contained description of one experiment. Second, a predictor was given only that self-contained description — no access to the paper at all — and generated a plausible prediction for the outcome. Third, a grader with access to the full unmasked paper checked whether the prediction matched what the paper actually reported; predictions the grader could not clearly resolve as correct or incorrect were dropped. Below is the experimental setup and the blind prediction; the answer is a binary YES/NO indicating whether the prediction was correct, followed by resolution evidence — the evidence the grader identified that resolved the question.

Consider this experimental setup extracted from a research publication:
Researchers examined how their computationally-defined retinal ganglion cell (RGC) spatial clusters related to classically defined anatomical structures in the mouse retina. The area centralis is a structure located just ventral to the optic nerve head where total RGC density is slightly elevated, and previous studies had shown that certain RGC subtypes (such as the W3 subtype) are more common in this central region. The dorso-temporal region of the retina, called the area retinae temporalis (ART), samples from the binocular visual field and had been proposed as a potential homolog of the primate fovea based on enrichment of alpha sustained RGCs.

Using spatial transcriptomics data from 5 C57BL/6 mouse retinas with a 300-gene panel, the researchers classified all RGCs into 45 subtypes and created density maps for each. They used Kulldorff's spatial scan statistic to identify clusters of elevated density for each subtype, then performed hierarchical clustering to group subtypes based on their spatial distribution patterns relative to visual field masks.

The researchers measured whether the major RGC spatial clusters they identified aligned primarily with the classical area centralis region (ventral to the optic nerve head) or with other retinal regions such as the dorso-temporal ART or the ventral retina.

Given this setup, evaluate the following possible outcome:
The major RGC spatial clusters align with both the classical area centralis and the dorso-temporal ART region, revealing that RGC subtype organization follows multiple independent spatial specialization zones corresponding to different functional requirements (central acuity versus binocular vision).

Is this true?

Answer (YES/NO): NO